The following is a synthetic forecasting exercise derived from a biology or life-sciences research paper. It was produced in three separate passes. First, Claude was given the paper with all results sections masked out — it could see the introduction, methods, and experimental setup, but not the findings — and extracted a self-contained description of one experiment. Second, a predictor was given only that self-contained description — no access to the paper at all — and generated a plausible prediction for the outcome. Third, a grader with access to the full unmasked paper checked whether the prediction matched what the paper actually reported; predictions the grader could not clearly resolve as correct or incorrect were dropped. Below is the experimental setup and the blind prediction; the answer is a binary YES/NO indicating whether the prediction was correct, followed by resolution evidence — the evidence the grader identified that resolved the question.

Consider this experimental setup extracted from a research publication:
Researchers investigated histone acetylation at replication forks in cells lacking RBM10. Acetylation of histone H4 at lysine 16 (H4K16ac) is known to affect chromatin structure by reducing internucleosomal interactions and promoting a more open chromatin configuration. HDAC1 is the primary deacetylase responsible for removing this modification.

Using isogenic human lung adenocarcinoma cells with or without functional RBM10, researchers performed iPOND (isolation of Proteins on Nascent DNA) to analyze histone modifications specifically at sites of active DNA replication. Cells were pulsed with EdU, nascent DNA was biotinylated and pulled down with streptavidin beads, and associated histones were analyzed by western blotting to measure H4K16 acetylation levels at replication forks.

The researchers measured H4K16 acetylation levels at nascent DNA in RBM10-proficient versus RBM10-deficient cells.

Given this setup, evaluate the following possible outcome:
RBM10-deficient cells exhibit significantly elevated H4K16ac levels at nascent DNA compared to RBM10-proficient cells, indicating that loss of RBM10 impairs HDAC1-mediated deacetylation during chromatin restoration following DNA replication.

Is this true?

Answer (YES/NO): YES